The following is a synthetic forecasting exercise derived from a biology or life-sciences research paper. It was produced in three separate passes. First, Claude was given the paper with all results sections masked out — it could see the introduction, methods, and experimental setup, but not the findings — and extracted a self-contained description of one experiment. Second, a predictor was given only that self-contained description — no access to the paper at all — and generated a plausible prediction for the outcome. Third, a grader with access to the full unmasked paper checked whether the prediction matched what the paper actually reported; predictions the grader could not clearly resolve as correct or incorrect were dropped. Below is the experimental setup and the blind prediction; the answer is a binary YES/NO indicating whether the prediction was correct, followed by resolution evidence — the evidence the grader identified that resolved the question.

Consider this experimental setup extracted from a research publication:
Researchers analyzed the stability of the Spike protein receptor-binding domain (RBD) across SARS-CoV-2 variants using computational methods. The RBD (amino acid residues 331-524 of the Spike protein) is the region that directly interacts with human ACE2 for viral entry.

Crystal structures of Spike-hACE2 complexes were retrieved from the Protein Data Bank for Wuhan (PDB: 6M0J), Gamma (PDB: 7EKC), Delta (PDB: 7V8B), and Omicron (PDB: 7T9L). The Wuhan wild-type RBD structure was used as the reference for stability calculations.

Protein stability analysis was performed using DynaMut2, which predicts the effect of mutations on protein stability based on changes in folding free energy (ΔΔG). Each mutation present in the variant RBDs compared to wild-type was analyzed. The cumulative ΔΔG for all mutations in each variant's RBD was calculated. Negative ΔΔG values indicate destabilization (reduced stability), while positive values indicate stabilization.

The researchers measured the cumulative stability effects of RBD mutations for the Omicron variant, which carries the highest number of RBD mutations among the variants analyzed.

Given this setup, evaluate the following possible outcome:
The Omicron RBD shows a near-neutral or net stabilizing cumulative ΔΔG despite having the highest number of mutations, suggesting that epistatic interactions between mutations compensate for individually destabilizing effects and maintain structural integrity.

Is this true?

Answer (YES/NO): NO